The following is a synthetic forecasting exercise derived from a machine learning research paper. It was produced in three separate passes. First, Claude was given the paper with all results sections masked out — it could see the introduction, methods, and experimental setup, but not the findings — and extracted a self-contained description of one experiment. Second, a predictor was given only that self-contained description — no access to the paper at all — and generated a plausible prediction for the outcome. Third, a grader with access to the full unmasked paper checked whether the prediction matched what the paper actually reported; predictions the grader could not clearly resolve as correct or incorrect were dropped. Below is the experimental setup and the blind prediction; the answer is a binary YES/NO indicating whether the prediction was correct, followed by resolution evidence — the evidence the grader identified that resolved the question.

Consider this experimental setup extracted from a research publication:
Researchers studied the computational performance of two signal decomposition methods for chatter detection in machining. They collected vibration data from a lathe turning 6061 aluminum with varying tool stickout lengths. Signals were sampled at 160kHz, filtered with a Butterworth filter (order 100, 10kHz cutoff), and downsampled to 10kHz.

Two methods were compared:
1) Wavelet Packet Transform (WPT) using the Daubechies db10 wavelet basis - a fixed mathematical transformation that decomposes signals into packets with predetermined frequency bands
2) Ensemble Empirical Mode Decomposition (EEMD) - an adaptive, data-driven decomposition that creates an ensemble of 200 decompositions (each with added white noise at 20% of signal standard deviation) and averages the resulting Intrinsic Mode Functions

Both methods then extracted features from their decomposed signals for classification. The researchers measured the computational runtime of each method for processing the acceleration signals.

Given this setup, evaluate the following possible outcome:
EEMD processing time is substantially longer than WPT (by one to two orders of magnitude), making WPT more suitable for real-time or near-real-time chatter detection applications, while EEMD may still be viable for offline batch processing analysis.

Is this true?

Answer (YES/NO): NO